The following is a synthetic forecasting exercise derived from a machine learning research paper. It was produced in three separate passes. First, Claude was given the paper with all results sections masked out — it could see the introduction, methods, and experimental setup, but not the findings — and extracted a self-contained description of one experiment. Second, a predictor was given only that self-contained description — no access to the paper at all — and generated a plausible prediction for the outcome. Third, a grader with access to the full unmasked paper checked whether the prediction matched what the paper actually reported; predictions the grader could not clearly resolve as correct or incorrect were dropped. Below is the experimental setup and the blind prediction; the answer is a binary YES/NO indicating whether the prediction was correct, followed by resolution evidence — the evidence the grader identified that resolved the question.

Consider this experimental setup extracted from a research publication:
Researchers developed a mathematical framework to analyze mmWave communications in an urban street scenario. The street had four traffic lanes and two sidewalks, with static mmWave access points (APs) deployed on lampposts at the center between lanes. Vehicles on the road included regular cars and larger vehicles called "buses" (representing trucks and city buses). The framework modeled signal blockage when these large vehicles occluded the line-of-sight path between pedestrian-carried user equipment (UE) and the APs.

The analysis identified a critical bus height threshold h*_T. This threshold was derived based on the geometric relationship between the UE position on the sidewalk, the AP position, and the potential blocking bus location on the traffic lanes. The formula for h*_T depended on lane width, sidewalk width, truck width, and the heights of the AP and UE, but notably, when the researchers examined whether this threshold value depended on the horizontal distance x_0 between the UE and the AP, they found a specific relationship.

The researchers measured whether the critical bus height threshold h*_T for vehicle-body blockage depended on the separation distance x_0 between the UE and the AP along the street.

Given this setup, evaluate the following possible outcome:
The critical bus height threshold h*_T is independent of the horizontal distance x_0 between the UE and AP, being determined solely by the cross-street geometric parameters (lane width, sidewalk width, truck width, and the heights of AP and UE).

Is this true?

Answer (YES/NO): YES